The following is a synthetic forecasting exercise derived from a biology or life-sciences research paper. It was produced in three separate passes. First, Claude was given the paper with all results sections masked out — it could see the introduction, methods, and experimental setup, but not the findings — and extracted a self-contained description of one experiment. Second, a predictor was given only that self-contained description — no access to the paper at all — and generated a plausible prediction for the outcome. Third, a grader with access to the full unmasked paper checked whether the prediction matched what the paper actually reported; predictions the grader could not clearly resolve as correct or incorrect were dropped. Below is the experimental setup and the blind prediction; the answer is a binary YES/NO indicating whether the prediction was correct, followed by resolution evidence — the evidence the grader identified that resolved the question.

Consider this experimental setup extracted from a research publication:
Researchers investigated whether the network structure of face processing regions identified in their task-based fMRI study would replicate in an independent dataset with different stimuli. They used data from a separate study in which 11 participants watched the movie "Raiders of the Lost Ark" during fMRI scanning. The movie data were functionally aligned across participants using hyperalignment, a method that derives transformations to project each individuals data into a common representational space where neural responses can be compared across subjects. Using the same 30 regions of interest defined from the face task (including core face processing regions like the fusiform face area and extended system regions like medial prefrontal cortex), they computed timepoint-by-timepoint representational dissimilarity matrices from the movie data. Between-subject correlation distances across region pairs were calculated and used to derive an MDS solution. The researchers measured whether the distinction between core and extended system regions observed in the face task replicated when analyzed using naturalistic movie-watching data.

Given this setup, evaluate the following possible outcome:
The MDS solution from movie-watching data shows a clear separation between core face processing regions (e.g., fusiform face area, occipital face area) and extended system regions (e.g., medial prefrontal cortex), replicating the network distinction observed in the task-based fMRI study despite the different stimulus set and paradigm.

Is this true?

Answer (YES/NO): YES